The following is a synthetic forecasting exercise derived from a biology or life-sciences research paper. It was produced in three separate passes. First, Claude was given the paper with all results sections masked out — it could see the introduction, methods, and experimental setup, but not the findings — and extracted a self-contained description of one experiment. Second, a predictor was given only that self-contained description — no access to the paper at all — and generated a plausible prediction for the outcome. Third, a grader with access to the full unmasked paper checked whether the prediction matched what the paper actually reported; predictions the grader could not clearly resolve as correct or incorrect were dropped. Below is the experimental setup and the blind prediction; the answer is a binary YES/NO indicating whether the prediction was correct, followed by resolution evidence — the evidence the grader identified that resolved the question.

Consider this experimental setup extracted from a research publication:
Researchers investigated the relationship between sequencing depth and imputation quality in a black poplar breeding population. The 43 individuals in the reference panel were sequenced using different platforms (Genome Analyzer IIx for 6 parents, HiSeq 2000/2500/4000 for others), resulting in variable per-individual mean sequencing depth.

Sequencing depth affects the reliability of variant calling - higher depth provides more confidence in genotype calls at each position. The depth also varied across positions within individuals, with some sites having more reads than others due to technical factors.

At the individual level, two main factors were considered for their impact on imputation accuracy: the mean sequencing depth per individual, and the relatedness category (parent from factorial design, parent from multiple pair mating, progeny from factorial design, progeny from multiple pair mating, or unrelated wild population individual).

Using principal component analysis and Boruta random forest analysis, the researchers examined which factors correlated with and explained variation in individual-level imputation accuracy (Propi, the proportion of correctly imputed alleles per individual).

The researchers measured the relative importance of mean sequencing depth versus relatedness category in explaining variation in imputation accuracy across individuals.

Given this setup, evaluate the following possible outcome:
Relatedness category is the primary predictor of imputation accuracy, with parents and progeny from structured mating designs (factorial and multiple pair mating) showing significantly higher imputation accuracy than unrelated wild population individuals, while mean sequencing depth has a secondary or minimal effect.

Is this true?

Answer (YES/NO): NO